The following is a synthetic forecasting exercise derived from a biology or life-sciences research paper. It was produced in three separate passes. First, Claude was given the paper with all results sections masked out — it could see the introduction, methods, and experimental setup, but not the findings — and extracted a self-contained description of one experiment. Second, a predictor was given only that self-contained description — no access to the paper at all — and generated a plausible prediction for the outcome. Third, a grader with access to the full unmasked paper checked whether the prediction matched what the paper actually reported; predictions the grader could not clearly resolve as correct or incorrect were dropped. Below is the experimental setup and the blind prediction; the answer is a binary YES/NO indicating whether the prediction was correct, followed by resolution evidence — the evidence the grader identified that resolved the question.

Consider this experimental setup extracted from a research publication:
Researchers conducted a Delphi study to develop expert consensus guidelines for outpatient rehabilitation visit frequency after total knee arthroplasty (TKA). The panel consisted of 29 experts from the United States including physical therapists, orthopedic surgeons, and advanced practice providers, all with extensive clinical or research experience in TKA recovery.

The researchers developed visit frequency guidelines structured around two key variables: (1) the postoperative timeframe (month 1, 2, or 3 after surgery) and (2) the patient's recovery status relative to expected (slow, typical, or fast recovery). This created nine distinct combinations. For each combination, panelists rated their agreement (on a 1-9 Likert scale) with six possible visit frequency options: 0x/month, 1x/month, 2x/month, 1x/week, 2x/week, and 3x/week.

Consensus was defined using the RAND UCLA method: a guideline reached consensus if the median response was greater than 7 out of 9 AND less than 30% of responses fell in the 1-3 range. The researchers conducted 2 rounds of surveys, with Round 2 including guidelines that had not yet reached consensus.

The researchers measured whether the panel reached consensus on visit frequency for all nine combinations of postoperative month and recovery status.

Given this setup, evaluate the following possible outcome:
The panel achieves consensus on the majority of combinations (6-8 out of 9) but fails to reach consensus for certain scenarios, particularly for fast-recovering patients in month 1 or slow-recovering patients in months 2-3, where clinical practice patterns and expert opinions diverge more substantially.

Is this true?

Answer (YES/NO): NO